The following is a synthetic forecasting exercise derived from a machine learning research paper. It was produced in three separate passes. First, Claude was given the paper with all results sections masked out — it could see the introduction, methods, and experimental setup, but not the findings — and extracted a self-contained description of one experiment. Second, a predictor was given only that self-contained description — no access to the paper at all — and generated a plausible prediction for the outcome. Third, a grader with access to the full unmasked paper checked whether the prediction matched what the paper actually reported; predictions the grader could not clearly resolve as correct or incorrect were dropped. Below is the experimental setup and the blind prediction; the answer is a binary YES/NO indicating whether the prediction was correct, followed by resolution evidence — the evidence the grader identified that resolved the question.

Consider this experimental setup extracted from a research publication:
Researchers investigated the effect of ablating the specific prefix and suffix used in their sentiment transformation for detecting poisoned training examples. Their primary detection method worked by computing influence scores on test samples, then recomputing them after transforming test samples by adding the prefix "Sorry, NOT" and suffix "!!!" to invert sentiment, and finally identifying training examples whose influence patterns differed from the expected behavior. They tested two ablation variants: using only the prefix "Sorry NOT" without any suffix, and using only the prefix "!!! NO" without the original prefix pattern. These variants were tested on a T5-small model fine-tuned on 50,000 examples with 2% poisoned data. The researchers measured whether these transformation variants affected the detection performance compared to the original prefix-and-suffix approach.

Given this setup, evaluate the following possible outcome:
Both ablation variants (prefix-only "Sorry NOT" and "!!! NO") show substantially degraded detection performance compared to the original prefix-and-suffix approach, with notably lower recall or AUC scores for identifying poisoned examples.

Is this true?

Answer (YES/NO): NO